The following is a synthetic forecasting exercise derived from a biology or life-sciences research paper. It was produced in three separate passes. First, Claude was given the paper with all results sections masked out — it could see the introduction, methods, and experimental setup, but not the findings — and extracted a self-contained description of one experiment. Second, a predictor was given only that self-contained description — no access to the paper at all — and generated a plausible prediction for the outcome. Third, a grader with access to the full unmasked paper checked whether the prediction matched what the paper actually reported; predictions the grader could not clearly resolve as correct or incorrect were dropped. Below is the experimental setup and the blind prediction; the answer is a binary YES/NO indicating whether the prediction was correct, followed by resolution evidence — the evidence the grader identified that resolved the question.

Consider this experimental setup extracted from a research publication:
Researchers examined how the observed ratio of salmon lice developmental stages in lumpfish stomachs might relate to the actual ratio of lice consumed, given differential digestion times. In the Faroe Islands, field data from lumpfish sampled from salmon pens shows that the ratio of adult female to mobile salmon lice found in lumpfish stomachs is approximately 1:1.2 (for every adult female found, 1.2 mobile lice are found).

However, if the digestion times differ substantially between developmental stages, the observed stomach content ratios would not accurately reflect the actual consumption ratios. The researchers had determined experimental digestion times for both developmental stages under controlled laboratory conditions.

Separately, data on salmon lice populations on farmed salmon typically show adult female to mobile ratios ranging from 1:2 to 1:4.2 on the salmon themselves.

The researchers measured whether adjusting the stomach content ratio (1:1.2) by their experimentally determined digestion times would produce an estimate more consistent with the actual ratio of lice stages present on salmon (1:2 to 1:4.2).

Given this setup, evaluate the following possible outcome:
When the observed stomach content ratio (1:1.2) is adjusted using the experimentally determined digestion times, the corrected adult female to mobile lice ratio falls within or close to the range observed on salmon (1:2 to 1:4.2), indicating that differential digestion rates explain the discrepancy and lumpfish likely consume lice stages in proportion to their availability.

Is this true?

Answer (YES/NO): YES